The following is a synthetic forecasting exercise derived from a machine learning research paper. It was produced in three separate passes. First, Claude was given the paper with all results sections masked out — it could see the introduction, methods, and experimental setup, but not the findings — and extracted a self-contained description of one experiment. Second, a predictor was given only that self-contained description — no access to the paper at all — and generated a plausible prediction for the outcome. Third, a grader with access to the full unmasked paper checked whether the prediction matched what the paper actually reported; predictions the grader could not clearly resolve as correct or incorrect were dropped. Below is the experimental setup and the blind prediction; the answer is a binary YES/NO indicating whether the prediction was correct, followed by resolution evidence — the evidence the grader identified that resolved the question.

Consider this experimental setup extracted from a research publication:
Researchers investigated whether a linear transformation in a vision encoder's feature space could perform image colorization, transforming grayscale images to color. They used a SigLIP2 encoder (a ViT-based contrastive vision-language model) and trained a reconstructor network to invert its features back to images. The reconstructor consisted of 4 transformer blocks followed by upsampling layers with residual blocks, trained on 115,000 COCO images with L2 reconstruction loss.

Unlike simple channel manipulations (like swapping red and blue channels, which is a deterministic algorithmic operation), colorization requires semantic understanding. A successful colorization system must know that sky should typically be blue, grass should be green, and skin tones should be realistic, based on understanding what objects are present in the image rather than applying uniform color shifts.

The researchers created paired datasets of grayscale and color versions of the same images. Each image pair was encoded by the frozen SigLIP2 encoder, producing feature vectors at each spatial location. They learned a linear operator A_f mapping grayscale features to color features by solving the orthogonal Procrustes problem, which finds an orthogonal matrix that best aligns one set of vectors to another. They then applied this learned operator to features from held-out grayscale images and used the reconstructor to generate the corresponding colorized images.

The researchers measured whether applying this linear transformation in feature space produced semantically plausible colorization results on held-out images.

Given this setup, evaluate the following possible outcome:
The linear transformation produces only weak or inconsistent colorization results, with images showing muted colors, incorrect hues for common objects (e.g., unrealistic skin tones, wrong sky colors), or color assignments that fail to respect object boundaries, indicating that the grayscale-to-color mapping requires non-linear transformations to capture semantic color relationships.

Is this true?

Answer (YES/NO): NO